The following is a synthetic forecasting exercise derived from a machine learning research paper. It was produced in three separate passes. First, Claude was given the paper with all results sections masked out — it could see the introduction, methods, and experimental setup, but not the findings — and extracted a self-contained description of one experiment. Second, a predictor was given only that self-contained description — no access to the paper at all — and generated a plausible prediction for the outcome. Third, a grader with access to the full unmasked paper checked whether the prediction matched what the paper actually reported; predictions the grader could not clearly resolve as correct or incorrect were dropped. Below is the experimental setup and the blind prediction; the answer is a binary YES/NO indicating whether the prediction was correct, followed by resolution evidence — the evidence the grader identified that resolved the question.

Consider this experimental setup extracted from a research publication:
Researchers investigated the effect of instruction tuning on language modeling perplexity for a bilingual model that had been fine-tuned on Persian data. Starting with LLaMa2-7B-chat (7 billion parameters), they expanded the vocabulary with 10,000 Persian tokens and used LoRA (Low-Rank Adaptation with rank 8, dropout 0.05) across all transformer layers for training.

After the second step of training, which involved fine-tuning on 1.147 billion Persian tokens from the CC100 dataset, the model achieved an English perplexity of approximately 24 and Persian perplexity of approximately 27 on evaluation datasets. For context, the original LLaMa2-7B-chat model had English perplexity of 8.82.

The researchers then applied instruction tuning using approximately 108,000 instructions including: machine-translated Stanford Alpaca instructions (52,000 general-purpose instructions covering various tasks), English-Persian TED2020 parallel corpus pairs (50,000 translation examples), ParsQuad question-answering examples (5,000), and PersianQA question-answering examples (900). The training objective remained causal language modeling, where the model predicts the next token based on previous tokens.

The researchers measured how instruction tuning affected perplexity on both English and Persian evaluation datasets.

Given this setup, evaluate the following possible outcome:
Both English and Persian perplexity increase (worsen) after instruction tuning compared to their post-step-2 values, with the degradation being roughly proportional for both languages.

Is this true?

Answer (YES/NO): NO